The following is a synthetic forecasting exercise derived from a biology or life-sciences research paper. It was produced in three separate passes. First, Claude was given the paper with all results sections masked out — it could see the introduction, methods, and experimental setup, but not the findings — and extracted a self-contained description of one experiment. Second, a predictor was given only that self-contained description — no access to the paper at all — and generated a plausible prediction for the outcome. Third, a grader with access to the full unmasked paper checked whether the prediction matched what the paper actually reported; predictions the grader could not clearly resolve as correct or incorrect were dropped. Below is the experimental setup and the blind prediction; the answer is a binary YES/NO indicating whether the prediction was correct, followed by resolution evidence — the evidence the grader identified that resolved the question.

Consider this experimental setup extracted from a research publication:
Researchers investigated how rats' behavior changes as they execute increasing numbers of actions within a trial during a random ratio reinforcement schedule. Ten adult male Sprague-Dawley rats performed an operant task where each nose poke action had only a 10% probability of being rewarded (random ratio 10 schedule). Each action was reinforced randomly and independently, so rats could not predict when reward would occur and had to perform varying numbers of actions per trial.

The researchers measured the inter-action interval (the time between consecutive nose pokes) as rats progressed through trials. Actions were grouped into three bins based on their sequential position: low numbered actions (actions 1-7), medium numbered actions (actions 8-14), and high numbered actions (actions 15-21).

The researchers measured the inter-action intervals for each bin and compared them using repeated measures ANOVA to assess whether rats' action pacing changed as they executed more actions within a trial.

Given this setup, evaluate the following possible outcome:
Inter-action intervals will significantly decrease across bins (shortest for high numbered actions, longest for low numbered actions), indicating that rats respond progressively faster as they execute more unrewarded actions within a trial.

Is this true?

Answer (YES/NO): NO